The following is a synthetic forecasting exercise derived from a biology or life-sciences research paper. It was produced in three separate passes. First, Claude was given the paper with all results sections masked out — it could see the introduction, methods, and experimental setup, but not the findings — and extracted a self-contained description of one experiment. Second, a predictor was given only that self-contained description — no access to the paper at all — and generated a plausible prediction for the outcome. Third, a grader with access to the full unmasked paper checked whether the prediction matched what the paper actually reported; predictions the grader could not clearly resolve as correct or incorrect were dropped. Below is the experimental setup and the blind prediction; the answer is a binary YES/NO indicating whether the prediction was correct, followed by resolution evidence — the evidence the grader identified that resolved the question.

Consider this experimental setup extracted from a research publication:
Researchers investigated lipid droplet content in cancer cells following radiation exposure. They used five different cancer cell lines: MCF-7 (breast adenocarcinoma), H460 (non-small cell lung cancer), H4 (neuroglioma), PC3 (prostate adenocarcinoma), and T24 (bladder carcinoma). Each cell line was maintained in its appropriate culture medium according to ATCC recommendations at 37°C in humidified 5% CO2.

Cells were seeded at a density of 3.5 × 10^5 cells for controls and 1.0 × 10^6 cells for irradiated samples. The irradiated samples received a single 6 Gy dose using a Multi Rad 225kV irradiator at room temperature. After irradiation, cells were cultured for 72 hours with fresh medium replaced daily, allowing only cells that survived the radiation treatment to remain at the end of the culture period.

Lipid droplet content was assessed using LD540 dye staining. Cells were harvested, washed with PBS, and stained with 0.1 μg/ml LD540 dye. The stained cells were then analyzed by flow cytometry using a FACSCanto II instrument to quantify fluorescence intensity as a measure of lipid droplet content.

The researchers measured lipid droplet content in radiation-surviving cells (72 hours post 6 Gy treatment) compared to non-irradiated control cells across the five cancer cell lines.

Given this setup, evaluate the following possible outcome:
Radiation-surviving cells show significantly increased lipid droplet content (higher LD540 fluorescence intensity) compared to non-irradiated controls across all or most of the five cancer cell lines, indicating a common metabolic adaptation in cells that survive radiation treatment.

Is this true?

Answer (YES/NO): YES